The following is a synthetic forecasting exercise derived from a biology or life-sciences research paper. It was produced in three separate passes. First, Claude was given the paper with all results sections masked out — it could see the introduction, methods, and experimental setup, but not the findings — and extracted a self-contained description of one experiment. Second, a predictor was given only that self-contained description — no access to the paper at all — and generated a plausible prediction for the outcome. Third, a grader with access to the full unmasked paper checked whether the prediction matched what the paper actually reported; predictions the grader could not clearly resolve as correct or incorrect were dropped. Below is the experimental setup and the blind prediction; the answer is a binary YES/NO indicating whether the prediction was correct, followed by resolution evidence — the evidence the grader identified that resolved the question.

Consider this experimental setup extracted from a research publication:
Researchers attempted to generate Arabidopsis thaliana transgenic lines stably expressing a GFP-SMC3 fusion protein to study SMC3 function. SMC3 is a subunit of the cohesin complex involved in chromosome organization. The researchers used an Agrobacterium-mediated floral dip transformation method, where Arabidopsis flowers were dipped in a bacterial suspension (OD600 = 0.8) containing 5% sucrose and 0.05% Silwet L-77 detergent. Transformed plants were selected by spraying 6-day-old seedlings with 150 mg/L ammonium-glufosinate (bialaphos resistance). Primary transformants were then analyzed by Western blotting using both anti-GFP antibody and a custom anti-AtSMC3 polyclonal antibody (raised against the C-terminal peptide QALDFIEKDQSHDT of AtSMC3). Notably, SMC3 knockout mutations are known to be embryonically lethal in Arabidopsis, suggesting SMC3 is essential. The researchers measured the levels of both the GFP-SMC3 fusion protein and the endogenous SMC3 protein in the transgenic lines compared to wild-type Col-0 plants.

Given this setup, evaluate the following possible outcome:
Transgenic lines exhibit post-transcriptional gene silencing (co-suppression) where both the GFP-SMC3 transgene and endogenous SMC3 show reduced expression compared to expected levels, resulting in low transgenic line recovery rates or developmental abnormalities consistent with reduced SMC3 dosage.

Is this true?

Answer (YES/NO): NO